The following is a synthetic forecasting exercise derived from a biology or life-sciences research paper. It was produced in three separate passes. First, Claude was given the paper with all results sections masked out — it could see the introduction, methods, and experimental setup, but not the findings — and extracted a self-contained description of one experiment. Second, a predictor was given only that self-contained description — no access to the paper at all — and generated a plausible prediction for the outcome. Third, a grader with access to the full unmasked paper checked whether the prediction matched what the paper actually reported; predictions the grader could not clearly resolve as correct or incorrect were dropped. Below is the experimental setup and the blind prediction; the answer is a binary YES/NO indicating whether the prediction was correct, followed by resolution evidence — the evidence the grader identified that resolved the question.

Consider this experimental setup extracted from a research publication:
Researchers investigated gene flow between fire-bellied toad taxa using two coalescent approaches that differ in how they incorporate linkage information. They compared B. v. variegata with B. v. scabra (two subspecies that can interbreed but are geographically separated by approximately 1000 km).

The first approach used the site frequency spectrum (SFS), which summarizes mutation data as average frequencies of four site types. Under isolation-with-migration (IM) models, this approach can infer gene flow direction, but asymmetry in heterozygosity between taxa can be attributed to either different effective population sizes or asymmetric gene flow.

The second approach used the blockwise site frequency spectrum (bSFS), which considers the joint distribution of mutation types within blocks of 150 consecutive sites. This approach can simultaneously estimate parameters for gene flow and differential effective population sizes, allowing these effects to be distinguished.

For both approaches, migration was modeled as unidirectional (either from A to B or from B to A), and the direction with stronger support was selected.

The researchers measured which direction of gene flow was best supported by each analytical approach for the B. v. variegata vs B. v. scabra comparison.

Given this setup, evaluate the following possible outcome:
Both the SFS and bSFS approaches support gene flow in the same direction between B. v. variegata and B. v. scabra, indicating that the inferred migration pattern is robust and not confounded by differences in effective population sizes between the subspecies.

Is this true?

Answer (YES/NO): NO